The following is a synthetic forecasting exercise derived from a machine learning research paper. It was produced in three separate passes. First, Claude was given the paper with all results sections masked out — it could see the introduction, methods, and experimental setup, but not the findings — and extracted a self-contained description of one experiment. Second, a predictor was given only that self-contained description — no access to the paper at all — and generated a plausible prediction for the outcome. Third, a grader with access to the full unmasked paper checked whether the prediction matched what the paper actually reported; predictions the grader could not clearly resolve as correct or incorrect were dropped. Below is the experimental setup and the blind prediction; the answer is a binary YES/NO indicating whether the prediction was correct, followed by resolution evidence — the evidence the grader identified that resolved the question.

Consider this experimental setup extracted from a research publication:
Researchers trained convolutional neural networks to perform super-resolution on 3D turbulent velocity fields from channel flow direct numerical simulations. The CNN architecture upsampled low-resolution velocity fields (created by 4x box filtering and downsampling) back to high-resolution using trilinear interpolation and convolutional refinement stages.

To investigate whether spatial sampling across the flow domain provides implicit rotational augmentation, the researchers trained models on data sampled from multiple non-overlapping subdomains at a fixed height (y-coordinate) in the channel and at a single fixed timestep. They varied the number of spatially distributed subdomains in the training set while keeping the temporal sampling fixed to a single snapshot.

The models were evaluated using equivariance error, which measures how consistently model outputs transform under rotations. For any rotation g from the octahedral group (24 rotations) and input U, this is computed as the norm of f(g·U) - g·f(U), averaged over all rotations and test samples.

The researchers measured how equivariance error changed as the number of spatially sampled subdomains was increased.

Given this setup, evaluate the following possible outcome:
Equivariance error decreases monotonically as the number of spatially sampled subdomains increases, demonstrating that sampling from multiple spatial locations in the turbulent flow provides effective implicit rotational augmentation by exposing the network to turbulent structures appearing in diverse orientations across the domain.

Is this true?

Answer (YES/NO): YES